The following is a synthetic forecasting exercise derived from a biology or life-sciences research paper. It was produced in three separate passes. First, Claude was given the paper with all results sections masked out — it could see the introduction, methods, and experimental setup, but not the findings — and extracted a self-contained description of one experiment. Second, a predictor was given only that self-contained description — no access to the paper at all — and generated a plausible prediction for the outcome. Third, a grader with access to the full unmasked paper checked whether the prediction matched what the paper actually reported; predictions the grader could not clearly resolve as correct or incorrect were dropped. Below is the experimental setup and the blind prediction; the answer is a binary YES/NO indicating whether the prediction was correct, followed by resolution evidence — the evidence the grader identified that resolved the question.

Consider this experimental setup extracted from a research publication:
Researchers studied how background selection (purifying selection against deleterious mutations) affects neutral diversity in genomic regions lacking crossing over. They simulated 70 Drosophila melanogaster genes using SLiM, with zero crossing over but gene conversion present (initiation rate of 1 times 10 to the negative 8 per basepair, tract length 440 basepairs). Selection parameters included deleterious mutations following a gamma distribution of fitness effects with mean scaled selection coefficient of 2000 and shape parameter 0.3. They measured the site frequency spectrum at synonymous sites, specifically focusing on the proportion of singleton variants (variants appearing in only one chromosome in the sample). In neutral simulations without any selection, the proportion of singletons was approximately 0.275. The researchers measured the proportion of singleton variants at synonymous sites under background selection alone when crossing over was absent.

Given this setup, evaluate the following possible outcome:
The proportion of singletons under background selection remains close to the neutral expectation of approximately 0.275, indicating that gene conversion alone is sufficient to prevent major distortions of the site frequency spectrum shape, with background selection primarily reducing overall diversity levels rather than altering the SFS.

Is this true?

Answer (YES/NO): NO